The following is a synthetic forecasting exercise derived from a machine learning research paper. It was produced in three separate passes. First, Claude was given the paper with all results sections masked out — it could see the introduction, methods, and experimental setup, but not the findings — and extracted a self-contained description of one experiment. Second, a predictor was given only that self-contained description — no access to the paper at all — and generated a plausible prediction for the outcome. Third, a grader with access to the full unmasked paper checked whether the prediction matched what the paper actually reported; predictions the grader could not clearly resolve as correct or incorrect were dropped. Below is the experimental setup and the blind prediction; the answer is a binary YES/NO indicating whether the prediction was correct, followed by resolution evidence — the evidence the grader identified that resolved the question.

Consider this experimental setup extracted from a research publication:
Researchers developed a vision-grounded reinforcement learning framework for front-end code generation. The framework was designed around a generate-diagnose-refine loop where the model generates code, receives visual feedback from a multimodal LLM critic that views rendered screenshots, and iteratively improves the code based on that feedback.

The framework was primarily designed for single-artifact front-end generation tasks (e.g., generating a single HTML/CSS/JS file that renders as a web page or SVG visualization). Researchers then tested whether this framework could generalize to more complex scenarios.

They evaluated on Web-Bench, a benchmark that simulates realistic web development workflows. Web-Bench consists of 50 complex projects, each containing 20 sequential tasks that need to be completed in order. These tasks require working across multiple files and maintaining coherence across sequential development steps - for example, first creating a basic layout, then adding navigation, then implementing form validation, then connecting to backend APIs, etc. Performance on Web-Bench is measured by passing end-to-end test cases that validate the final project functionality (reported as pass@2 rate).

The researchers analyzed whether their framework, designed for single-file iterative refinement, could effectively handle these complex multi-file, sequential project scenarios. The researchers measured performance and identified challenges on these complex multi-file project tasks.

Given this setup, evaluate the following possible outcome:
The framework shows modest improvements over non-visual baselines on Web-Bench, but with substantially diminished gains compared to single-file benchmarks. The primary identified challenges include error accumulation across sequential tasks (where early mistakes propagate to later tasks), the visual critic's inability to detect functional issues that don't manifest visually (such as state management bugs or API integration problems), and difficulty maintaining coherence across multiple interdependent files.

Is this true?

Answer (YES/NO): NO